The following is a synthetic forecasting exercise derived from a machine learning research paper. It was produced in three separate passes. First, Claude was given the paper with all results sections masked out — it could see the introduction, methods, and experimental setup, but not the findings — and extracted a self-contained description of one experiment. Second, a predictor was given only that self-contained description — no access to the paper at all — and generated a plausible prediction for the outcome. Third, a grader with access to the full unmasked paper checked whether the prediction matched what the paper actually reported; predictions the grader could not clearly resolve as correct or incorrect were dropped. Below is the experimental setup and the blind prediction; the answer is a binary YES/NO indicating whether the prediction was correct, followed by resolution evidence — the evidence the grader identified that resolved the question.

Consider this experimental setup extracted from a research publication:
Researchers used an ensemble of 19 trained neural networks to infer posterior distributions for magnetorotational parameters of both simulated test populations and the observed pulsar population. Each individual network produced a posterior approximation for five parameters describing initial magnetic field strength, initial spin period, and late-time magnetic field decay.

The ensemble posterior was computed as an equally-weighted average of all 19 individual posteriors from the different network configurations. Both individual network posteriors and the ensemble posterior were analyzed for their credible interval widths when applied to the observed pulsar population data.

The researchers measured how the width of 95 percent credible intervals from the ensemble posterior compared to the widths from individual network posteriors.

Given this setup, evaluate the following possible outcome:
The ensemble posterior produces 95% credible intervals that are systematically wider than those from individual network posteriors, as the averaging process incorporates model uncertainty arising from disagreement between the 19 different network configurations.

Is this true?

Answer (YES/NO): YES